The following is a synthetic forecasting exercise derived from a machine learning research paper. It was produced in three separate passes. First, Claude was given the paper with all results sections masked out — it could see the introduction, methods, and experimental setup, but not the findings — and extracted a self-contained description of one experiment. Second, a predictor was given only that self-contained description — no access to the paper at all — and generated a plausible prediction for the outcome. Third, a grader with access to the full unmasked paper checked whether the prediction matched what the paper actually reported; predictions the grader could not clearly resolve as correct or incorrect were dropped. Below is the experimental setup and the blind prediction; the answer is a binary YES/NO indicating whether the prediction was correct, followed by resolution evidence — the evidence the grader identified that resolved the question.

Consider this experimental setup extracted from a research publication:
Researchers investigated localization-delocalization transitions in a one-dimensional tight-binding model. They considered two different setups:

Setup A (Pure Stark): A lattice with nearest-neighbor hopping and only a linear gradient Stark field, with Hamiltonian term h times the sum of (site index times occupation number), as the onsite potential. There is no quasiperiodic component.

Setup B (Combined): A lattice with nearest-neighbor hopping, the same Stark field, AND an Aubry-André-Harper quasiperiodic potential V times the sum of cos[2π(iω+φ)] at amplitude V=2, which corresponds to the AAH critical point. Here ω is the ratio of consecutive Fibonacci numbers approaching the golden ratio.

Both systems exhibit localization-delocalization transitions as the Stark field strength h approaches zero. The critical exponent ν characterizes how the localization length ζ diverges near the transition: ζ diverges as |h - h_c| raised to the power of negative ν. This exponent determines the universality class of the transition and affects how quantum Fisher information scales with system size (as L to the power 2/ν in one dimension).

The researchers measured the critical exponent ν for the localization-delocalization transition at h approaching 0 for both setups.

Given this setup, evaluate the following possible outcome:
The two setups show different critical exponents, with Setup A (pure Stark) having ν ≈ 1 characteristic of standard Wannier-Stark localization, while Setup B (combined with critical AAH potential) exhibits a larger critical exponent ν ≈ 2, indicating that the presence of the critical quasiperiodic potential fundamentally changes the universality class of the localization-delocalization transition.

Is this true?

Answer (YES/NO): NO